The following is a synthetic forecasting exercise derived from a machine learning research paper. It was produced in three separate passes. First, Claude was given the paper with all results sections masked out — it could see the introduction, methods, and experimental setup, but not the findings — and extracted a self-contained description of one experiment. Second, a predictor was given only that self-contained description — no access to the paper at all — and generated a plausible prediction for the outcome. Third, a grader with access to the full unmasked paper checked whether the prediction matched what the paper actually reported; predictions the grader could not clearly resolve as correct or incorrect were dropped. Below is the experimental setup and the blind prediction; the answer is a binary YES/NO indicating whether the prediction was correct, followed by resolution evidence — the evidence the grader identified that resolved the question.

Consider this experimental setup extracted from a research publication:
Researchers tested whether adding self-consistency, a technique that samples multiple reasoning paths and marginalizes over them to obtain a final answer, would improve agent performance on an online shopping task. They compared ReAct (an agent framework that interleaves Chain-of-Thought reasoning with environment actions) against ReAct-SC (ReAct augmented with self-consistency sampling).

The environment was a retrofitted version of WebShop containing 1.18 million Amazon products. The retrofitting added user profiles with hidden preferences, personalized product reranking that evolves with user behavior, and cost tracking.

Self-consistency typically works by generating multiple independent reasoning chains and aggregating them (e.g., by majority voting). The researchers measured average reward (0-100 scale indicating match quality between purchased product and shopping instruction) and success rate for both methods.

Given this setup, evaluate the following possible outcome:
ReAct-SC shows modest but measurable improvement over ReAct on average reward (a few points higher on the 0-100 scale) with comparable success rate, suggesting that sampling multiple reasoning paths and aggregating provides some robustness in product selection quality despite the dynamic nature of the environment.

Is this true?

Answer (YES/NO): NO